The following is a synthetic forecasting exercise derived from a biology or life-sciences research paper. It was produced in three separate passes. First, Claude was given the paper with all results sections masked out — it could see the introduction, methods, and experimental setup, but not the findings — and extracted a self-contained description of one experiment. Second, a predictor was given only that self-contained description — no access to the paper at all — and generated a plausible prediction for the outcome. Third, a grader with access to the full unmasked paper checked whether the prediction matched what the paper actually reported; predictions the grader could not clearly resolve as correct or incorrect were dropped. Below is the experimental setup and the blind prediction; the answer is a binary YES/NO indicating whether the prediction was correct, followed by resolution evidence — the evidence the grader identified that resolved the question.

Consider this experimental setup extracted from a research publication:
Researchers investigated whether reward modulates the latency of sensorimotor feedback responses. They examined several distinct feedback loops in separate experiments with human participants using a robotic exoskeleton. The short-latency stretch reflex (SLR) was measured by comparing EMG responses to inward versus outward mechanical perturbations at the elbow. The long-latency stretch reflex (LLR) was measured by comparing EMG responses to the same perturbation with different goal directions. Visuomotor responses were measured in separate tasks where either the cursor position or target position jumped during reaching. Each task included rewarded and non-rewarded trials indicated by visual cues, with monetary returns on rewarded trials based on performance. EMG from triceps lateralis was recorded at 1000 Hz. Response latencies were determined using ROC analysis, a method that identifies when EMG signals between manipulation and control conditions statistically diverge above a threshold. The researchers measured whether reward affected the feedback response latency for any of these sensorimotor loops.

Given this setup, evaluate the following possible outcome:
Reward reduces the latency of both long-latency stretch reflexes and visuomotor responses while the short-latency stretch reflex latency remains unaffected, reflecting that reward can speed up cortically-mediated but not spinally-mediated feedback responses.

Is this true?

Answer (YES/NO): NO